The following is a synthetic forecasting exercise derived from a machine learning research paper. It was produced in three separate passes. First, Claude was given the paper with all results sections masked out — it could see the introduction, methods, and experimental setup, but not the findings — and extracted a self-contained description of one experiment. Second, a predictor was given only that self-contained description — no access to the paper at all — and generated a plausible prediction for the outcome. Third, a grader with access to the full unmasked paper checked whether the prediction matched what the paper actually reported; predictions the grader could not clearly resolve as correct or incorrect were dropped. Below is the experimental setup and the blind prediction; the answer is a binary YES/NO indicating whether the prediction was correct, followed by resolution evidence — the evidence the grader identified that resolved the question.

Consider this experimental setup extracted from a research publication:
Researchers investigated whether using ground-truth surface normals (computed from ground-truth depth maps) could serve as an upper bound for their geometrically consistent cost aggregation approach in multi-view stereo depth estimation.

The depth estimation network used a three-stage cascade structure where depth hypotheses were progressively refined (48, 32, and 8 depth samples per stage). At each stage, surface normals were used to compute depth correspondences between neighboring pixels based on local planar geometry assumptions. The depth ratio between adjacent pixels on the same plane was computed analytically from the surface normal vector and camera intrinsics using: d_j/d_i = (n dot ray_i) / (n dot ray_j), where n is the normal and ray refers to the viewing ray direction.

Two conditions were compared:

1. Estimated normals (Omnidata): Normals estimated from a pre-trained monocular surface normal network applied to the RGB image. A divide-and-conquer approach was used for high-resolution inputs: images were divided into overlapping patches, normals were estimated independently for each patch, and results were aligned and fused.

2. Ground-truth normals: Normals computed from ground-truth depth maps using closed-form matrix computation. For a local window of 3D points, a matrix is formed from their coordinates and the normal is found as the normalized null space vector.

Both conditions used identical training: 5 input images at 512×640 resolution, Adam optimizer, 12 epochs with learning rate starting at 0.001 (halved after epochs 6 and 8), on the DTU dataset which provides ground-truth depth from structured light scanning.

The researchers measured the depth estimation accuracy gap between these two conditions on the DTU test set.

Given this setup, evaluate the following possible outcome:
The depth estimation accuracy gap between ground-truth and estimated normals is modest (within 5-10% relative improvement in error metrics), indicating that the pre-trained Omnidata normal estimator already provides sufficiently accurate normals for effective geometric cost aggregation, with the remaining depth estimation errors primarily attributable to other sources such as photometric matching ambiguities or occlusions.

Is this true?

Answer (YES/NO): NO